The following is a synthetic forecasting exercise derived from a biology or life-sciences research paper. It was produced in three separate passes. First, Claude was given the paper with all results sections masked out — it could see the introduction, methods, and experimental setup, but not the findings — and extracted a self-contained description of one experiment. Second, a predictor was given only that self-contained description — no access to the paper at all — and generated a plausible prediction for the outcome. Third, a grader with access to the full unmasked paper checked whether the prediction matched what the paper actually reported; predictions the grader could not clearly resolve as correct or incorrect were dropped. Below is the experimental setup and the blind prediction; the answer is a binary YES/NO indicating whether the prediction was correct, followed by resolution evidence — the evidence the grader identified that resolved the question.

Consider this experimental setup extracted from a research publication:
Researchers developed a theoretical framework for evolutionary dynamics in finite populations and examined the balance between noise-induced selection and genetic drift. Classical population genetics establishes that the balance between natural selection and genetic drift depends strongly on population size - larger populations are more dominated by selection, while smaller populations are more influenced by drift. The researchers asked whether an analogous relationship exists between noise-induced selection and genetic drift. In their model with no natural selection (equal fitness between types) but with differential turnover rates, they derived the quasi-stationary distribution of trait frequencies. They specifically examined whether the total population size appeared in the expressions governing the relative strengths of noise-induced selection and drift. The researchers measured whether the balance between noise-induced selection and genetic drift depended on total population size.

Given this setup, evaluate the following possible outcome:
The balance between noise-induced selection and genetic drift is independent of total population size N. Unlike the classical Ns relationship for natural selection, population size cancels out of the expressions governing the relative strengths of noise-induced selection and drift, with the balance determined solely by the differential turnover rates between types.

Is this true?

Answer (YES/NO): YES